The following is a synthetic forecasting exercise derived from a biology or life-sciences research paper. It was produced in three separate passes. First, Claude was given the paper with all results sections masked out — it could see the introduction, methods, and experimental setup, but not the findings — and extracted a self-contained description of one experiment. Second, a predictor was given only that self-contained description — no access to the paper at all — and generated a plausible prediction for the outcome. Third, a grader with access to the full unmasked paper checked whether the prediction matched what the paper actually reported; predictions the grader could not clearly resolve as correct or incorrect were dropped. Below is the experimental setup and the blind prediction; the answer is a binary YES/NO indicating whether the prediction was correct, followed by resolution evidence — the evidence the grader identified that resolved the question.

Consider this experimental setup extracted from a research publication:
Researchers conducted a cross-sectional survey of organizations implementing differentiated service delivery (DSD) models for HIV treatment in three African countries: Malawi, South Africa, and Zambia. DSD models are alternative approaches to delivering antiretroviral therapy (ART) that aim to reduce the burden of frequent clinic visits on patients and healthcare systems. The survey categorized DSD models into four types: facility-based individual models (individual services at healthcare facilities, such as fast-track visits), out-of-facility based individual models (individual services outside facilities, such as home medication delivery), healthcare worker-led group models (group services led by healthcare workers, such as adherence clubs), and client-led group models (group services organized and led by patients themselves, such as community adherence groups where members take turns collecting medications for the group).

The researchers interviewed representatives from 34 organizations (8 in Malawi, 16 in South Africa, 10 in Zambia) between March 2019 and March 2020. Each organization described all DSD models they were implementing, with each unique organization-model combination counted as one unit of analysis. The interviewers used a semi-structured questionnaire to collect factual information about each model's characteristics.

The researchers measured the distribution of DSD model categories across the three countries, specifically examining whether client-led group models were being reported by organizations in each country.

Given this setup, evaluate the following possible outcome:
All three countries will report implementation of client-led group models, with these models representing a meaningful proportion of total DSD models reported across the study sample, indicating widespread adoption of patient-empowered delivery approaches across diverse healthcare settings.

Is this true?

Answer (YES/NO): NO